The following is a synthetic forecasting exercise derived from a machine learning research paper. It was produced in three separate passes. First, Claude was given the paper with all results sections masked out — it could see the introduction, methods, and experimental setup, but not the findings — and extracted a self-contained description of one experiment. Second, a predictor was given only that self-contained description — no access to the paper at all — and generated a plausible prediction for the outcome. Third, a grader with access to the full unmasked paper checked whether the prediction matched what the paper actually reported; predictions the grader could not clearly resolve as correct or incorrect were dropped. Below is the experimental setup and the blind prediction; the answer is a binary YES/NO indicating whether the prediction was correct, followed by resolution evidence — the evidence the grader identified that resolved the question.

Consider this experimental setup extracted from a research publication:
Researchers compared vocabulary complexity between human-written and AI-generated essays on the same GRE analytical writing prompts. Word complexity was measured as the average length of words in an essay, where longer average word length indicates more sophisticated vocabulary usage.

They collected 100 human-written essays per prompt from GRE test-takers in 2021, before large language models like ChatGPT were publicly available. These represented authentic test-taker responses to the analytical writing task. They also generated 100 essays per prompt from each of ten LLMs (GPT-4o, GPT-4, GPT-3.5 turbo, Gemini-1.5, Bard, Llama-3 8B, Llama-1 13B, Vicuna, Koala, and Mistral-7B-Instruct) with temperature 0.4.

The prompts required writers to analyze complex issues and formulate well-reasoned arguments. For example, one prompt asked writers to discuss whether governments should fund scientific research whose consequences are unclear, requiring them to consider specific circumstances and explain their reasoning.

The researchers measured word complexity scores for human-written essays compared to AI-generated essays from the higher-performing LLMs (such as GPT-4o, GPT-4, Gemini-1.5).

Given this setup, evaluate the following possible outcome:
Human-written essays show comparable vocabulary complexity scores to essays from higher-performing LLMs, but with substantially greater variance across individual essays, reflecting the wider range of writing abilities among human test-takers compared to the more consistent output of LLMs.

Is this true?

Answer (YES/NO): NO